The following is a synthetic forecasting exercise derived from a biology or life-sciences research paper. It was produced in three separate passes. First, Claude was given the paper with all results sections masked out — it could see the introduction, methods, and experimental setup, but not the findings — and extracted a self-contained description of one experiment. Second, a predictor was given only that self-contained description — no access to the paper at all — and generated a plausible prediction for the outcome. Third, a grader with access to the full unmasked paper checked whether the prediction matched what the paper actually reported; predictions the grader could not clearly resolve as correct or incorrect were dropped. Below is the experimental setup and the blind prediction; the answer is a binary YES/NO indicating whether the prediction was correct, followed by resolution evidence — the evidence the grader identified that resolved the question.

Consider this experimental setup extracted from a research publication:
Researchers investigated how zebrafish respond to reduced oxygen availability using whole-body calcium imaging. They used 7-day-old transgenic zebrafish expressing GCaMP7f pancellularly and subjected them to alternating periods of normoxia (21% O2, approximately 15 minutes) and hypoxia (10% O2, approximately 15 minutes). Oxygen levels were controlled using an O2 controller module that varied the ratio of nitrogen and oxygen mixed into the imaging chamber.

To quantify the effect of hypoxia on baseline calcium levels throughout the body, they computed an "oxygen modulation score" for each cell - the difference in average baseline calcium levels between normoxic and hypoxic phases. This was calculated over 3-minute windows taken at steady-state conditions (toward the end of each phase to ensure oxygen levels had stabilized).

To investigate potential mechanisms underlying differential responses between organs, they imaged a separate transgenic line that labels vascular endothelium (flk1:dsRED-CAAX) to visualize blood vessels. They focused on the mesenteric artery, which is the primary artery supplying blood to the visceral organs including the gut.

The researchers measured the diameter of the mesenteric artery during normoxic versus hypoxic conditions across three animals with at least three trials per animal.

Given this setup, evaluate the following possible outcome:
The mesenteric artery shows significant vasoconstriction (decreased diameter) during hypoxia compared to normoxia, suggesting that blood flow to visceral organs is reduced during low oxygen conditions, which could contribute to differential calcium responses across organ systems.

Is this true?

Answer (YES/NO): YES